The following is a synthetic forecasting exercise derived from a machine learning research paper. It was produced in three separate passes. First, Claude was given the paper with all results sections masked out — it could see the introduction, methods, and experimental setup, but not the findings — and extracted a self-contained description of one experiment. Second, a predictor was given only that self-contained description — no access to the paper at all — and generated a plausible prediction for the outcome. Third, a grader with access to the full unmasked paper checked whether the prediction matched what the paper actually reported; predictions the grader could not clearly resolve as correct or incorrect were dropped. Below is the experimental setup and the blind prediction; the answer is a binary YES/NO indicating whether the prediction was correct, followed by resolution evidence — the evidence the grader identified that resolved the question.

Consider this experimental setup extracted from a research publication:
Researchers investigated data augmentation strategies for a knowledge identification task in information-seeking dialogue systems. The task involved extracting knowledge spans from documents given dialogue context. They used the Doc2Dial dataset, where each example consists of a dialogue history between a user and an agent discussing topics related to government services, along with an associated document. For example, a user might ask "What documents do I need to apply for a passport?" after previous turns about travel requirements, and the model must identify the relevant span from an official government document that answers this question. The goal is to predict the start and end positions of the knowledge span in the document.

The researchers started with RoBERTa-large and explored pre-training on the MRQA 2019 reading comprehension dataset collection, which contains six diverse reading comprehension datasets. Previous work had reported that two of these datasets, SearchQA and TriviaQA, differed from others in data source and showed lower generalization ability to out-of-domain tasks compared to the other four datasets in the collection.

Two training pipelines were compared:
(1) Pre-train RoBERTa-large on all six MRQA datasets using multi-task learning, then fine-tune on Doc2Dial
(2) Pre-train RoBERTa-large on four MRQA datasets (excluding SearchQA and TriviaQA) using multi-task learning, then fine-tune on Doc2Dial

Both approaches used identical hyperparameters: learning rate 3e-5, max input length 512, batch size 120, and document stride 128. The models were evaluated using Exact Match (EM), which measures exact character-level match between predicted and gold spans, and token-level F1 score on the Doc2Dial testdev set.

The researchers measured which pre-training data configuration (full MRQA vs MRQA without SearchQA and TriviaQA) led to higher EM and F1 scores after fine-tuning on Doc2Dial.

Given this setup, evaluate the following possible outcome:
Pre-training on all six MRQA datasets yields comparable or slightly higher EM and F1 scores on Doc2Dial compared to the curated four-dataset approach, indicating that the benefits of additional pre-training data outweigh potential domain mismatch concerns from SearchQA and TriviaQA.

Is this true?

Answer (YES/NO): NO